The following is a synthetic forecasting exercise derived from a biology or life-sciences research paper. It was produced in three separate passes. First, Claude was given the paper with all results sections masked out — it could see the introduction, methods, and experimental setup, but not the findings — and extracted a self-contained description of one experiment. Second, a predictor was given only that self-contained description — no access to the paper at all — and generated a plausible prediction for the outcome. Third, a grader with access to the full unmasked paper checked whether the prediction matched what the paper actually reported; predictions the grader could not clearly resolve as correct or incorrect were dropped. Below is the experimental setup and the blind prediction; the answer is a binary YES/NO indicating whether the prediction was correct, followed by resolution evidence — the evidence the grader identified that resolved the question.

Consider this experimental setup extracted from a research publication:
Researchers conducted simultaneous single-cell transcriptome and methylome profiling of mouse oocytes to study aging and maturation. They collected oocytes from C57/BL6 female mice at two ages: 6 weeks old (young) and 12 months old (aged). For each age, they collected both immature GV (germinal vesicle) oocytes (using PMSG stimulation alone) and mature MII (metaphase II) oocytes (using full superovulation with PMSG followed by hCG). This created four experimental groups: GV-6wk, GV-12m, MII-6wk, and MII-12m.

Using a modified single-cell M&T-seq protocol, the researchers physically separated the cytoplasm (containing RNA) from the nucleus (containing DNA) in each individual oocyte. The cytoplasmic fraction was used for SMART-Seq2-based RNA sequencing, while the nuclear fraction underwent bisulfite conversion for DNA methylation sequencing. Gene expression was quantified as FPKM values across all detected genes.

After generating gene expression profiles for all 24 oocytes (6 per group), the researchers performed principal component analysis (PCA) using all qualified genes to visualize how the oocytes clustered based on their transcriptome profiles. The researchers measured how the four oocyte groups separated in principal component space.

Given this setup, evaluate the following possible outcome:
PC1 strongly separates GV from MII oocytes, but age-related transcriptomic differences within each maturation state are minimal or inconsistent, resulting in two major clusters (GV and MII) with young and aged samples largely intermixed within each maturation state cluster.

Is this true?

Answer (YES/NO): NO